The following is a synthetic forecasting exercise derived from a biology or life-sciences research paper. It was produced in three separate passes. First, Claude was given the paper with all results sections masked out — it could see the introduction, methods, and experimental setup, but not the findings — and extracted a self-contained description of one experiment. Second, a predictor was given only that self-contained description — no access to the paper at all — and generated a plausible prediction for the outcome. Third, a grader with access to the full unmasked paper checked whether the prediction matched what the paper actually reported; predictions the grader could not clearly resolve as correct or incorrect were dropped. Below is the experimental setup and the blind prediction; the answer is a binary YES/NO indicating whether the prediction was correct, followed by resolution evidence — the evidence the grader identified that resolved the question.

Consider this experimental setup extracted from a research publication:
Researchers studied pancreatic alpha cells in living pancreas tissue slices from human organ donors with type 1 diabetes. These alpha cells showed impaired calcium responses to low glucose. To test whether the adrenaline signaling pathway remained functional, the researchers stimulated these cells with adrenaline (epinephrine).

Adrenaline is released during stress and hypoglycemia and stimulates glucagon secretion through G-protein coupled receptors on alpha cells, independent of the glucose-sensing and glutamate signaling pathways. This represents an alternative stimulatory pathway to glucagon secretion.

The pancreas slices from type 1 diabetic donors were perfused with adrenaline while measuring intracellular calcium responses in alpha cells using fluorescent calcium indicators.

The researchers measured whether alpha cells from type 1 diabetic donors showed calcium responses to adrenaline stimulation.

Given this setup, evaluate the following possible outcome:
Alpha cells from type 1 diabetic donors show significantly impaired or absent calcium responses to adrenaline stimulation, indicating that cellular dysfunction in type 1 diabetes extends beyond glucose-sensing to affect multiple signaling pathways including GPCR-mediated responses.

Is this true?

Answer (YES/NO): YES